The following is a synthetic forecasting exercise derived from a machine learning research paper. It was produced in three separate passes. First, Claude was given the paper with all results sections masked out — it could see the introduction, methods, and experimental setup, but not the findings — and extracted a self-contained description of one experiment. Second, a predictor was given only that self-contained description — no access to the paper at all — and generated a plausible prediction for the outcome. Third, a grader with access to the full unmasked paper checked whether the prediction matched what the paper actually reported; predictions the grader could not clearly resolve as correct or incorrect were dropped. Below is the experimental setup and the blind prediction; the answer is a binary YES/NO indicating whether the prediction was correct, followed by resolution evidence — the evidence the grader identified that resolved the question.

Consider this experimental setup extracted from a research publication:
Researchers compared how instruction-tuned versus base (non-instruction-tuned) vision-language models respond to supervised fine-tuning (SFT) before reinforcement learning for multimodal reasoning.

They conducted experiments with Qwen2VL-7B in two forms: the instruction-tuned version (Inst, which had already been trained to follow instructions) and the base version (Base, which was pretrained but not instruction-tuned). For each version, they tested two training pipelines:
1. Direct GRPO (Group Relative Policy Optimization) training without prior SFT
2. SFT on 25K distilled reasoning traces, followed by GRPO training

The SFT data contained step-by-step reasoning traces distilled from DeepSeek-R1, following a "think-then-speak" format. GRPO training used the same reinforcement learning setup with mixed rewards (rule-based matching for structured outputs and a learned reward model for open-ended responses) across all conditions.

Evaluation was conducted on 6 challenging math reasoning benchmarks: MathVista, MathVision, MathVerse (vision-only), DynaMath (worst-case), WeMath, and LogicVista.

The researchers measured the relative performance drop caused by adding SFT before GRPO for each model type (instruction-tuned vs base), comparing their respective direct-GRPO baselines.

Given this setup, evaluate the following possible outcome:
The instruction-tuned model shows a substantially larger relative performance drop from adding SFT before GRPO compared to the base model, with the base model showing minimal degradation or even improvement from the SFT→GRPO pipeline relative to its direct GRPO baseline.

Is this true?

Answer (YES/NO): NO